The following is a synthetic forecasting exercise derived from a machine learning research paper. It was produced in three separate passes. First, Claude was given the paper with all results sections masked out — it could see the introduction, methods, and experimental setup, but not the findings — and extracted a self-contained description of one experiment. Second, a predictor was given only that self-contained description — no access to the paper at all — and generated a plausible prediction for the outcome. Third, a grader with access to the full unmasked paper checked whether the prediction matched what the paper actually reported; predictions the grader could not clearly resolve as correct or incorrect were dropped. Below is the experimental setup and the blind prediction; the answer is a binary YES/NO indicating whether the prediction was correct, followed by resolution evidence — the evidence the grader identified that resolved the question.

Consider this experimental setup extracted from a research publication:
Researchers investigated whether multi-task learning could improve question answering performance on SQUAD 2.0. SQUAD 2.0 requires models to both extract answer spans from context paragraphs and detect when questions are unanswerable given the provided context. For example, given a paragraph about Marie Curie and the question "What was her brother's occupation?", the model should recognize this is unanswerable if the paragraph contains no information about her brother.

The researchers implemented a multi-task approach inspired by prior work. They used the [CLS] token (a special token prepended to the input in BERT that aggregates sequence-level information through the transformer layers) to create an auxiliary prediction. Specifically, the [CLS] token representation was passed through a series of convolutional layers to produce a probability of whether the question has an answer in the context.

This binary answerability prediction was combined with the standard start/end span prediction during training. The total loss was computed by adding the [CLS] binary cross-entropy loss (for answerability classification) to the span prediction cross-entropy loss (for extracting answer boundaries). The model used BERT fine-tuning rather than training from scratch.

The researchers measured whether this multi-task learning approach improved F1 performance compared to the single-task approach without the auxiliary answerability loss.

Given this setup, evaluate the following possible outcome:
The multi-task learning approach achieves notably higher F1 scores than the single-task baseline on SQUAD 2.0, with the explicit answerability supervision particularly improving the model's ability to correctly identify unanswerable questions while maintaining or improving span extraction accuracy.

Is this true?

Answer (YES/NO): NO